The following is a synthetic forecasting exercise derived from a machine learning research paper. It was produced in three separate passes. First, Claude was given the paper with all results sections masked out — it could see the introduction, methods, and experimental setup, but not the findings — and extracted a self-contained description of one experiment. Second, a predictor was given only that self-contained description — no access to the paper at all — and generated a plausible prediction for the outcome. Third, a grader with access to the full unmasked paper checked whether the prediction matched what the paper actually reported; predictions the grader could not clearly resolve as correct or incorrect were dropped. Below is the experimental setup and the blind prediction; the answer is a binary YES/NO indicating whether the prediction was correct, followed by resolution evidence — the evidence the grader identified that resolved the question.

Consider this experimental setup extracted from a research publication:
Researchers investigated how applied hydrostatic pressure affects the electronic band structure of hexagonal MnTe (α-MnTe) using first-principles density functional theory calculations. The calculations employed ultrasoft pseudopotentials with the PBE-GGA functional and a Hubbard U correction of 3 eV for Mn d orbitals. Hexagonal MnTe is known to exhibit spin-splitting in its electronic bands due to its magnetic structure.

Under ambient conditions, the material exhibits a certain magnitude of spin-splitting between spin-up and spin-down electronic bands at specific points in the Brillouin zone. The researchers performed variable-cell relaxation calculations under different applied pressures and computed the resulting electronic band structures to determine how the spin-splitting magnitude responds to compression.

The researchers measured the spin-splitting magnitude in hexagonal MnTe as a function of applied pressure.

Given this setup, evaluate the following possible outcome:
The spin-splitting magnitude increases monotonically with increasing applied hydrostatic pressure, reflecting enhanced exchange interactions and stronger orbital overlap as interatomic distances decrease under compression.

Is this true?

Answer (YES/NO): YES